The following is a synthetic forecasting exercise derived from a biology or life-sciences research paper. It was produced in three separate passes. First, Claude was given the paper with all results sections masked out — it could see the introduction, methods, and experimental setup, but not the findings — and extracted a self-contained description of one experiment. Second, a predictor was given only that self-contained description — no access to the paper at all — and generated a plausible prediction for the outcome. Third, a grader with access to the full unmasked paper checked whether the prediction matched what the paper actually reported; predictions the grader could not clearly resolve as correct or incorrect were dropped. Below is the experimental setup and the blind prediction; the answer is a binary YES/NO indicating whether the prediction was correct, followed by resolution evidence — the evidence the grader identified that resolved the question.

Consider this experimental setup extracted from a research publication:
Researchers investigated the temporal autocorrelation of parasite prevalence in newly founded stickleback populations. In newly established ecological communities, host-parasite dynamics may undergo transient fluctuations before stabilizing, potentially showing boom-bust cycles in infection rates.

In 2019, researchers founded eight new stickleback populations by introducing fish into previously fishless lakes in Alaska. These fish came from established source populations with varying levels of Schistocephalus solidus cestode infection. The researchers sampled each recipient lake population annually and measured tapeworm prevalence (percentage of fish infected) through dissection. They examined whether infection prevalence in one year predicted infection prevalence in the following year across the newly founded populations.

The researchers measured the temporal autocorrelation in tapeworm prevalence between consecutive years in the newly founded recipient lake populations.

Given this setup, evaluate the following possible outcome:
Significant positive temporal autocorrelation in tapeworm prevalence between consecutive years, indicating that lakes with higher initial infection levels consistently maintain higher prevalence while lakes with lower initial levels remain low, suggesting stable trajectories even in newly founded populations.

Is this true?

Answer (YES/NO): NO